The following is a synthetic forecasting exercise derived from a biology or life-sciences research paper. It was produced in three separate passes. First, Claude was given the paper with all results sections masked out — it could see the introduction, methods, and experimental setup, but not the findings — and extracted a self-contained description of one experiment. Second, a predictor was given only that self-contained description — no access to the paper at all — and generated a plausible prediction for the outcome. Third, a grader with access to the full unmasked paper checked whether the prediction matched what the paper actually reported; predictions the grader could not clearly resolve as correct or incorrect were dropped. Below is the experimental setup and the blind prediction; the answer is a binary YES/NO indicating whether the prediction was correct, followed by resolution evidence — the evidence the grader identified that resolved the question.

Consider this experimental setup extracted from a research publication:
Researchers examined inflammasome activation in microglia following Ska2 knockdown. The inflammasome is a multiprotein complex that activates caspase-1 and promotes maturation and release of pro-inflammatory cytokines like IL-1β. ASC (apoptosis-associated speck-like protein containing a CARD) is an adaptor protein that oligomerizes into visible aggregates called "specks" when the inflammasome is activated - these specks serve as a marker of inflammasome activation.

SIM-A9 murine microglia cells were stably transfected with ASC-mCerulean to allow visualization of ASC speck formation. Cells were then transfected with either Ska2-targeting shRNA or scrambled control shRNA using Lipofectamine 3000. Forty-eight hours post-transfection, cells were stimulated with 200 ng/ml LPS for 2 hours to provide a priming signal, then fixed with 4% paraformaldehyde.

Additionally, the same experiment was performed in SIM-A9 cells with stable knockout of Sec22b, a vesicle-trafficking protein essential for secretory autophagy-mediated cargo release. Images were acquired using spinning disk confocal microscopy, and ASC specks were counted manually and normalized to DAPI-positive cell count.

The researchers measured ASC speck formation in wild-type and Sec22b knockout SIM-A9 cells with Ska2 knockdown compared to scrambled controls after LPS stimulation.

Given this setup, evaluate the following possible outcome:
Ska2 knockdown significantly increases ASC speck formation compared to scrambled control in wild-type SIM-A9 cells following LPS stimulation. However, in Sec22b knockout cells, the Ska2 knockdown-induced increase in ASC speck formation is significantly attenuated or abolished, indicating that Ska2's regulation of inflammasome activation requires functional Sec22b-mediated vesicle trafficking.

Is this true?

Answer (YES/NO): YES